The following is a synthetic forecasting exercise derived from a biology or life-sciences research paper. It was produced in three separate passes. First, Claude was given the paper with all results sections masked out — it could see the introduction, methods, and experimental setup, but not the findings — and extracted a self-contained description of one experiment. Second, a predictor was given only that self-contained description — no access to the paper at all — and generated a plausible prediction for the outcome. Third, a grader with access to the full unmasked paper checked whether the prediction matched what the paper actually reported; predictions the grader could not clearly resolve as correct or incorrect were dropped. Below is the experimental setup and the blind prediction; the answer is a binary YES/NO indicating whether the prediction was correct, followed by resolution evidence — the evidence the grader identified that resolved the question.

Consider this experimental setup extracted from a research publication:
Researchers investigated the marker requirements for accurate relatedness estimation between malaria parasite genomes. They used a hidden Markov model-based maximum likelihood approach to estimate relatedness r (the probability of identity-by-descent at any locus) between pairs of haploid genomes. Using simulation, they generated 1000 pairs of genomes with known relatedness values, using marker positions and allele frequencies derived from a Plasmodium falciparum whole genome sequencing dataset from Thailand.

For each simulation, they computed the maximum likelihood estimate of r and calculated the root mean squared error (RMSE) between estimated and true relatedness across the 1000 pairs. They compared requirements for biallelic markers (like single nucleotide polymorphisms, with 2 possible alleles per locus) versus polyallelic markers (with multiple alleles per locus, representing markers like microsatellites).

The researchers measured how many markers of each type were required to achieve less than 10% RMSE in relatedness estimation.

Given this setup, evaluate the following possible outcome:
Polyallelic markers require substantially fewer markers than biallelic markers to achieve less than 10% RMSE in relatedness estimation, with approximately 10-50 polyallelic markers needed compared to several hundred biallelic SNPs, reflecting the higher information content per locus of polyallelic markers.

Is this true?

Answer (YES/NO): NO